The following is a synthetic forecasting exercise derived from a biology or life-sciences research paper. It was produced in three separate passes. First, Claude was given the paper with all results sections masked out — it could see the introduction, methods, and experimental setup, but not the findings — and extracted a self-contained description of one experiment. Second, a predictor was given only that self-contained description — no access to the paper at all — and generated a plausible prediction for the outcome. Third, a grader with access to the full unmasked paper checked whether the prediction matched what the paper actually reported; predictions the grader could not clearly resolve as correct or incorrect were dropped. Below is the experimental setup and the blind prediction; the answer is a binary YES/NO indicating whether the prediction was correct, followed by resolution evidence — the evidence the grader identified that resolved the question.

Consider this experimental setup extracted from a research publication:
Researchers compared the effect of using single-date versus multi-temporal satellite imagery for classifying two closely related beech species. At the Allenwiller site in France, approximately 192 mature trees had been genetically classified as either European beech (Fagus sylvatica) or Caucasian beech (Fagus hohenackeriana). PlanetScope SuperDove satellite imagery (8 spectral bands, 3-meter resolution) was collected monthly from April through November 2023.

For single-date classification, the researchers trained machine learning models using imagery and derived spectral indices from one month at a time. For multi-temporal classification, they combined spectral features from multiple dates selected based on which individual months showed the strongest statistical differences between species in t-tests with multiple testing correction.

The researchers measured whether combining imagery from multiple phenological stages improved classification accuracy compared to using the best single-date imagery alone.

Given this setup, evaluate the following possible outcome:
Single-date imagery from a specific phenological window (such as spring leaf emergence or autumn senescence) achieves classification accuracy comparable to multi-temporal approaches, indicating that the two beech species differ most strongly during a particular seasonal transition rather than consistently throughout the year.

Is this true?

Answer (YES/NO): YES